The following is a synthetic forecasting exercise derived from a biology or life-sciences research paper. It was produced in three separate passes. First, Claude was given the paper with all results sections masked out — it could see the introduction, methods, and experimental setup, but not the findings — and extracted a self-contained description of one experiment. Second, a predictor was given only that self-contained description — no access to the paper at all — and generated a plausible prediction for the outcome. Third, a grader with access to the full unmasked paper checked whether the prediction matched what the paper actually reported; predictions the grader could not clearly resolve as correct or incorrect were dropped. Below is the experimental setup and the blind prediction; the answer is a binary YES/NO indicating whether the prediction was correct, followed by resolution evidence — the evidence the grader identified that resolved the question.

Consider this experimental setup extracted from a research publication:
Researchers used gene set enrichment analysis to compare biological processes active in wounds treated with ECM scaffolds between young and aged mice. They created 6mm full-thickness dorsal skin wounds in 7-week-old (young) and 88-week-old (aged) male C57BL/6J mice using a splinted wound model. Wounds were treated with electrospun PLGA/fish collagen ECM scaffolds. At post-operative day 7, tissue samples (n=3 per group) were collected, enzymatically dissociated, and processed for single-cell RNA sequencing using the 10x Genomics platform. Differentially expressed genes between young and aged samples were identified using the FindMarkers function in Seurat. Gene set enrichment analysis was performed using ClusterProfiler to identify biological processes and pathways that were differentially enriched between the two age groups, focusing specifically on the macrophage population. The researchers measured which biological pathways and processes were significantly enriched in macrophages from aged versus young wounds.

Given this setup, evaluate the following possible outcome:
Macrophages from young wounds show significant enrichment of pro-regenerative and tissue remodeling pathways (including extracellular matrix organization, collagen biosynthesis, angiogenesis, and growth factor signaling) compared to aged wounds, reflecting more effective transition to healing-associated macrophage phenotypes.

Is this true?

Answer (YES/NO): NO